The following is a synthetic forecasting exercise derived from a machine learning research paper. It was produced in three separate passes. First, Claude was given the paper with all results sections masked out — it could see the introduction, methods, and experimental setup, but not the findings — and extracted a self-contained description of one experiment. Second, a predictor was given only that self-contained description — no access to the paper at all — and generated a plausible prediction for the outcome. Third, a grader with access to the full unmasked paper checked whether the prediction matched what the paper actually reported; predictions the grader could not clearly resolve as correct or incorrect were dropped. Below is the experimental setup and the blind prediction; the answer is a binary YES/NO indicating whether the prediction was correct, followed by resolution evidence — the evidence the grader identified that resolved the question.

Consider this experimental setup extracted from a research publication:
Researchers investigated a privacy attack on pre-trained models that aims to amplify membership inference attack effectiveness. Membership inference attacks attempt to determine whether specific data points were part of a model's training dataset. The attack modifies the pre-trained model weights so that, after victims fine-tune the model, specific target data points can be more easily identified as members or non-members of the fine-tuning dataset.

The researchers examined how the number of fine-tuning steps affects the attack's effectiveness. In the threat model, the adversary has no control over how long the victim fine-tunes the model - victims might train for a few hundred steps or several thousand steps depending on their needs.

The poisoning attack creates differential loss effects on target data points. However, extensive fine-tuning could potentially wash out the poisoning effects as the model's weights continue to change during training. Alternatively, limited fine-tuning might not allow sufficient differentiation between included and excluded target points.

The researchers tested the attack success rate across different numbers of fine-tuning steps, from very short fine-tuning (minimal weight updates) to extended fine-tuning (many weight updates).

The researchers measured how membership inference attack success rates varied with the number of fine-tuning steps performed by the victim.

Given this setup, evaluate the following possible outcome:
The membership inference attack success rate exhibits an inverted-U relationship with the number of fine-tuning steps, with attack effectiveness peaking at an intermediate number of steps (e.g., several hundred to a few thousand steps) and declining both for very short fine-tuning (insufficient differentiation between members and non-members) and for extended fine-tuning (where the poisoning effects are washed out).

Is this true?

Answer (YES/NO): NO